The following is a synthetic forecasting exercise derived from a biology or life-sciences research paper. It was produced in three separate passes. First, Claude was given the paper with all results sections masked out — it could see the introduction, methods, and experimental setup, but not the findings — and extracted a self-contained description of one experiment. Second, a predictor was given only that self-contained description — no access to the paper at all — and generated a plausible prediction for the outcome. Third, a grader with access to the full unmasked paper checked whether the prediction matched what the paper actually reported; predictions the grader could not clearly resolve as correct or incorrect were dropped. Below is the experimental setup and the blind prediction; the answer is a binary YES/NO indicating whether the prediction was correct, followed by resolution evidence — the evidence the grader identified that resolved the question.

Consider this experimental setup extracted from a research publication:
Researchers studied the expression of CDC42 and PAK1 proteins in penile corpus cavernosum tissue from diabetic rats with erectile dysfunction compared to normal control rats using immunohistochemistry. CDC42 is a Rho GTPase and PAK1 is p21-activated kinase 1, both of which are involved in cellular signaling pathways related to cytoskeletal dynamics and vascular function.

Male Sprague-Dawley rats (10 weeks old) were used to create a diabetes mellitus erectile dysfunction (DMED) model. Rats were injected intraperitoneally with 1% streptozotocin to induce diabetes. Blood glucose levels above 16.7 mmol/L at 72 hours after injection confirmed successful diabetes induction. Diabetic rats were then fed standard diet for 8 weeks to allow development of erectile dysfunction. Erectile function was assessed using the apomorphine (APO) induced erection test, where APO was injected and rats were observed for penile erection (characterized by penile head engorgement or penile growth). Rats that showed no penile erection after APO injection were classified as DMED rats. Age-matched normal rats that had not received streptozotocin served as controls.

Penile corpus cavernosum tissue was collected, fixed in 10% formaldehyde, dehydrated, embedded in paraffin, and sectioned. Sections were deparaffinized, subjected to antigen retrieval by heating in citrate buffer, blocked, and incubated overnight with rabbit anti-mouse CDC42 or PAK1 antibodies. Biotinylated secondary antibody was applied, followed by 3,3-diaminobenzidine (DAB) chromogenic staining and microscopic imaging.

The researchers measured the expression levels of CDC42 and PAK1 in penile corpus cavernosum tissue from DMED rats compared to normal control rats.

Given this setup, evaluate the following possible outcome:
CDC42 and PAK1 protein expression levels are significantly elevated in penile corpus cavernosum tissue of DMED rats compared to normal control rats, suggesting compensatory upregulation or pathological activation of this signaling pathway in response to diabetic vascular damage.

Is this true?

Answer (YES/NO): NO